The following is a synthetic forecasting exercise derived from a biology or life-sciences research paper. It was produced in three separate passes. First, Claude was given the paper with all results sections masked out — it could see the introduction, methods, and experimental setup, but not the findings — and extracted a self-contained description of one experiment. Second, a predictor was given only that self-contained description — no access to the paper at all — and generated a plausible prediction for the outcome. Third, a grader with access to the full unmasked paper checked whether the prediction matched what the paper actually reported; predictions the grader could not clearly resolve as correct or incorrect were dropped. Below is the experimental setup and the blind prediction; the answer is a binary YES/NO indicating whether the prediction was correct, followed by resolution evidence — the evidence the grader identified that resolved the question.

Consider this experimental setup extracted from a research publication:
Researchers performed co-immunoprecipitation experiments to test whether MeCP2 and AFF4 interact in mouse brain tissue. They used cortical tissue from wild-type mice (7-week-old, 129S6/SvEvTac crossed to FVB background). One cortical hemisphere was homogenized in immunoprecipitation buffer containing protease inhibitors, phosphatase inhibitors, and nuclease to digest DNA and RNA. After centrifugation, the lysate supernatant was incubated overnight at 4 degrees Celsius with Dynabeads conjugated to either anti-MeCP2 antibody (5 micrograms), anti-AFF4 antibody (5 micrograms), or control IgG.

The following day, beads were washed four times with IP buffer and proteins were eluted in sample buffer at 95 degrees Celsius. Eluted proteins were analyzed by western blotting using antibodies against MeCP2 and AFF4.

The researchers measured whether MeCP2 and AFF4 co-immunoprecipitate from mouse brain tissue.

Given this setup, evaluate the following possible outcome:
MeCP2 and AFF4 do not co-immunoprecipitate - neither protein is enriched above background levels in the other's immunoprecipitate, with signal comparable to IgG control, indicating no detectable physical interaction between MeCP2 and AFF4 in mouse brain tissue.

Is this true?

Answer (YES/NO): NO